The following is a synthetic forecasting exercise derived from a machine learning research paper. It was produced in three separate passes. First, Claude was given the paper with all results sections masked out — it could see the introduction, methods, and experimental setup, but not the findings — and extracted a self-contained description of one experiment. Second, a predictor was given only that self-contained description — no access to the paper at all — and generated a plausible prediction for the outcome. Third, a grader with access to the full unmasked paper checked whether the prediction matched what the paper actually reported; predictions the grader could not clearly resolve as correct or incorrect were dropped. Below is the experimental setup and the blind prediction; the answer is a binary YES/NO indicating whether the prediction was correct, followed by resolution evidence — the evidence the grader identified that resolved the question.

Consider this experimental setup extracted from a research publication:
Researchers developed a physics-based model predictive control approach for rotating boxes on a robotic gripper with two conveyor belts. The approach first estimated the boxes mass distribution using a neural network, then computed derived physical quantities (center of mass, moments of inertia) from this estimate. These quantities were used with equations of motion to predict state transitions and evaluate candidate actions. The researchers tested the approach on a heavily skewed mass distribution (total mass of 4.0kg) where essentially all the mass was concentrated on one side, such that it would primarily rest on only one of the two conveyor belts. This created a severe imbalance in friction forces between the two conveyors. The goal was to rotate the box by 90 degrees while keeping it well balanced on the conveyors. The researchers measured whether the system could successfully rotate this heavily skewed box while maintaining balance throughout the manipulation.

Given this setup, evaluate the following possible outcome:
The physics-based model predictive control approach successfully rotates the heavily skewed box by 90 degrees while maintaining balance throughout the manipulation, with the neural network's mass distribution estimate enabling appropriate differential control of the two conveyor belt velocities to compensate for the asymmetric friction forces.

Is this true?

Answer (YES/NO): NO